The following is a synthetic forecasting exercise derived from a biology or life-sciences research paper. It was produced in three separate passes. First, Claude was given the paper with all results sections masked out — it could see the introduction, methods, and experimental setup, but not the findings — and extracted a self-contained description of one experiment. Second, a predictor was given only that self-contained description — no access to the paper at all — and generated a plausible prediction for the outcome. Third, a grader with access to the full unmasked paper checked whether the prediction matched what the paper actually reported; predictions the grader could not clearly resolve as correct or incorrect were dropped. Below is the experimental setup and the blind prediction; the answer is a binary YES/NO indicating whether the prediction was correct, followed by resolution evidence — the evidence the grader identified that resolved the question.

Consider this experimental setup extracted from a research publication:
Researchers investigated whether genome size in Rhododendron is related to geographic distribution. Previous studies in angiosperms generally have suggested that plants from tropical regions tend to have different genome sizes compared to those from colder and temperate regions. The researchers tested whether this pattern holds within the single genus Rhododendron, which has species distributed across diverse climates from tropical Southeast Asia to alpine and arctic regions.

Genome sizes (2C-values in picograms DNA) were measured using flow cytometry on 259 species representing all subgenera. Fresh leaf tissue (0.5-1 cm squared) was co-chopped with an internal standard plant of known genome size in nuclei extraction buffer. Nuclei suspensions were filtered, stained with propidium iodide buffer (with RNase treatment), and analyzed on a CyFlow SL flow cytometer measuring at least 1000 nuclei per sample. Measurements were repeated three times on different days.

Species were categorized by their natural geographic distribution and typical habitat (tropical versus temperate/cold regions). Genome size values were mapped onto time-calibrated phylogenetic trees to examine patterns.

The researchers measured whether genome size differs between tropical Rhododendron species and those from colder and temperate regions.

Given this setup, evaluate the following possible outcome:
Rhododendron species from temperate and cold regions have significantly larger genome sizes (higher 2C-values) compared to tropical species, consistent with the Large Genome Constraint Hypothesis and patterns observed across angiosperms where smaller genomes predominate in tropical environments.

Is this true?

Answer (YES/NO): NO